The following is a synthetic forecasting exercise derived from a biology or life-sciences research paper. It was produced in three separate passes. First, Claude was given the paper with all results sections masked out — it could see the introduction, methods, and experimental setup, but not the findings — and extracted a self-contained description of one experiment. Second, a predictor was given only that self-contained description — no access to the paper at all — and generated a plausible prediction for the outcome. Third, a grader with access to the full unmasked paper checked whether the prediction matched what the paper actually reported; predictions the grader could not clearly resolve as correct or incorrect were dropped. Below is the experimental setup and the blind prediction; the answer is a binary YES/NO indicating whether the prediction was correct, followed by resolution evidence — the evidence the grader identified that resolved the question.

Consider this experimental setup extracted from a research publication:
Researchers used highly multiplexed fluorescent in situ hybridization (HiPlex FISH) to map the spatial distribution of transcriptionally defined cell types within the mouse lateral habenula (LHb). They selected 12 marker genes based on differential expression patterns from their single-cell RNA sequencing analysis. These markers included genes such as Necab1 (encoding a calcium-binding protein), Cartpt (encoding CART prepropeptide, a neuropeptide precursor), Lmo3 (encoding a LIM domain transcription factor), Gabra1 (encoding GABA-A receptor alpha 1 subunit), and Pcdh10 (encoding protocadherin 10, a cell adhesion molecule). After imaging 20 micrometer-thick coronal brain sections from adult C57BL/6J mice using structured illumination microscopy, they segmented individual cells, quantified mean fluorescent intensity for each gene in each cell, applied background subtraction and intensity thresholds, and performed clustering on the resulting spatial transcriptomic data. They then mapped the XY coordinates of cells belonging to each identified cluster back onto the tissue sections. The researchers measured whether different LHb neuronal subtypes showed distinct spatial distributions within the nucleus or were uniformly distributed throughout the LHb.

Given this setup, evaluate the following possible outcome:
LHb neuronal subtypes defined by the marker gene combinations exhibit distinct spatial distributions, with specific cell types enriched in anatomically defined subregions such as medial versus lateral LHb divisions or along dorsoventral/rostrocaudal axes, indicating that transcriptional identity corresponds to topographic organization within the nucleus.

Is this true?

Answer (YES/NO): YES